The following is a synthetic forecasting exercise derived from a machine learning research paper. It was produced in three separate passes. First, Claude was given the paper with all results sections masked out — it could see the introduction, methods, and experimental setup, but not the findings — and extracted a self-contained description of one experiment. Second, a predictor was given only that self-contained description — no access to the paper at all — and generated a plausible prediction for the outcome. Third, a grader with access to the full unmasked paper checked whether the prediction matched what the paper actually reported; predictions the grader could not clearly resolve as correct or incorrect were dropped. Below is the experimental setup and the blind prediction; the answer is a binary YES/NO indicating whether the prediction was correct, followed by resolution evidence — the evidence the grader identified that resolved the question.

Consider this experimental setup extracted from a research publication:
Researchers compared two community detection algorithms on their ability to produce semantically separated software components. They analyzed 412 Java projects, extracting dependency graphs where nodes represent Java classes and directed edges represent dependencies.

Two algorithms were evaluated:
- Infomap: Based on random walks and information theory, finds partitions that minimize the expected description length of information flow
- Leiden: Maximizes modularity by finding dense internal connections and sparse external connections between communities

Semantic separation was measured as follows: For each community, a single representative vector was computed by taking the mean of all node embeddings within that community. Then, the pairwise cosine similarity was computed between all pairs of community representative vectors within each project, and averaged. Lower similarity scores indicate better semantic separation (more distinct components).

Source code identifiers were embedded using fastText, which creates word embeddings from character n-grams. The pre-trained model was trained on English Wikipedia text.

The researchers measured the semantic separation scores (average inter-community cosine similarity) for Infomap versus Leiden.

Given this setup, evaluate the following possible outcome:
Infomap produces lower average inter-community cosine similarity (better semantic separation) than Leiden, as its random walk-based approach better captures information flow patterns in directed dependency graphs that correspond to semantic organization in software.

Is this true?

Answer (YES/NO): NO